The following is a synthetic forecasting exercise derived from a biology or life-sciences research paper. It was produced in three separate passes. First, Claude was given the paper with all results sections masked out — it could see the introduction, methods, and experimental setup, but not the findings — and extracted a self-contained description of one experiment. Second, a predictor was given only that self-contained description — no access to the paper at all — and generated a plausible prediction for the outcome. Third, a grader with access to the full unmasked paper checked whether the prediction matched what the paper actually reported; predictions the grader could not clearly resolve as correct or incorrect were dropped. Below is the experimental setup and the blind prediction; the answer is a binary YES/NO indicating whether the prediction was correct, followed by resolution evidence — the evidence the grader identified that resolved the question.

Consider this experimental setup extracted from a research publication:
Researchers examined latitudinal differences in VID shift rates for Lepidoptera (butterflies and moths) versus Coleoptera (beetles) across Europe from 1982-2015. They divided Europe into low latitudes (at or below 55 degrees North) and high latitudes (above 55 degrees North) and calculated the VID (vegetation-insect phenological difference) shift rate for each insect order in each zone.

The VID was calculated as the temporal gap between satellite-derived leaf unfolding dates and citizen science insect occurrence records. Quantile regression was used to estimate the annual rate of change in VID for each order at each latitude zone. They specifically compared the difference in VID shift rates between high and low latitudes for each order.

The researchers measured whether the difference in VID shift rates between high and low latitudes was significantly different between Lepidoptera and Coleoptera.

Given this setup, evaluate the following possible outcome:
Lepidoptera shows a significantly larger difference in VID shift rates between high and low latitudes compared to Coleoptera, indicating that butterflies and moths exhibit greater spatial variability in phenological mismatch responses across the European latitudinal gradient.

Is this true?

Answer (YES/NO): YES